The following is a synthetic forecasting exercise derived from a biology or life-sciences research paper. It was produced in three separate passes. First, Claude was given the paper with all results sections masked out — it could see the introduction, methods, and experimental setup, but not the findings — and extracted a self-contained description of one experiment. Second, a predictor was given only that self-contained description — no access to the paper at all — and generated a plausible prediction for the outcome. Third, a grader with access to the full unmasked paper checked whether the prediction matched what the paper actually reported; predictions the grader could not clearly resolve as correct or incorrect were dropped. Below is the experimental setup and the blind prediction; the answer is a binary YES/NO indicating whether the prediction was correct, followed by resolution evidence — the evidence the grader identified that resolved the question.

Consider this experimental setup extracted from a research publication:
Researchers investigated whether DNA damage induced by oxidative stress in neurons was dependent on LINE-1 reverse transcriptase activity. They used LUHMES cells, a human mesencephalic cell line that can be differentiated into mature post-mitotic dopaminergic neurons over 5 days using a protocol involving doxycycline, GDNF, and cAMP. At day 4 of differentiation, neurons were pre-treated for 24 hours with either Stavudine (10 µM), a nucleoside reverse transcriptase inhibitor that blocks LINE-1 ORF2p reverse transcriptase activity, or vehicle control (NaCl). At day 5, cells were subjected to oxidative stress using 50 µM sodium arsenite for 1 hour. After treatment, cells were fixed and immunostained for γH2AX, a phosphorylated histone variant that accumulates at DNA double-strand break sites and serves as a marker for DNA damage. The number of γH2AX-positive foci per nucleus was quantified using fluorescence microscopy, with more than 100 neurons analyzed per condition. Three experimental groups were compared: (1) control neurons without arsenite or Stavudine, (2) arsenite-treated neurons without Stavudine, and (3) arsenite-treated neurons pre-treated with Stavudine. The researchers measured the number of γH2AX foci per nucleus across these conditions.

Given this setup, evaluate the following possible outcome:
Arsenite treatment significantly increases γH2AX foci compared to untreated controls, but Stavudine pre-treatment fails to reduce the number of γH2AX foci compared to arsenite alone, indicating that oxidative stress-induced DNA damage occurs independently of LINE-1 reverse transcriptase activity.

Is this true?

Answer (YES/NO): NO